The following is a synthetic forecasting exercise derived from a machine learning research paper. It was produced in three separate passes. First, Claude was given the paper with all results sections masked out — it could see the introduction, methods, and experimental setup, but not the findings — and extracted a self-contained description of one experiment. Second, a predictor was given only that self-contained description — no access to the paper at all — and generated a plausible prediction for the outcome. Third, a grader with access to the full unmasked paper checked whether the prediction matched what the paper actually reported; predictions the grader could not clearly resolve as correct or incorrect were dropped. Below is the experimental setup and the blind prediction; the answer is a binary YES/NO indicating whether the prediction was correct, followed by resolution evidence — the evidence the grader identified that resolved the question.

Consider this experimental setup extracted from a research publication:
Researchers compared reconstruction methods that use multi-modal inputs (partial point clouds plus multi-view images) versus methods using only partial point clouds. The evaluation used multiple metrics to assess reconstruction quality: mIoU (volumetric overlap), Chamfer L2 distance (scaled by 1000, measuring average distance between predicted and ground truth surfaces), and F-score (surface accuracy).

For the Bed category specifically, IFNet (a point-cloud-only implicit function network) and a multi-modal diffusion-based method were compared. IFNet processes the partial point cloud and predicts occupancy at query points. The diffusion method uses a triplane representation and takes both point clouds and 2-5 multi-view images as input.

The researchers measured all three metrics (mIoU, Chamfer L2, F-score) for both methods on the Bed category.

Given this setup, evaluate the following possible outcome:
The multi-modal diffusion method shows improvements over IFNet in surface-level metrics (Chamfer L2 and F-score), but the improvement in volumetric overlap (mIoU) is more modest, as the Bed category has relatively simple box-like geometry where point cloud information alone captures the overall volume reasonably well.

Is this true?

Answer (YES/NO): NO